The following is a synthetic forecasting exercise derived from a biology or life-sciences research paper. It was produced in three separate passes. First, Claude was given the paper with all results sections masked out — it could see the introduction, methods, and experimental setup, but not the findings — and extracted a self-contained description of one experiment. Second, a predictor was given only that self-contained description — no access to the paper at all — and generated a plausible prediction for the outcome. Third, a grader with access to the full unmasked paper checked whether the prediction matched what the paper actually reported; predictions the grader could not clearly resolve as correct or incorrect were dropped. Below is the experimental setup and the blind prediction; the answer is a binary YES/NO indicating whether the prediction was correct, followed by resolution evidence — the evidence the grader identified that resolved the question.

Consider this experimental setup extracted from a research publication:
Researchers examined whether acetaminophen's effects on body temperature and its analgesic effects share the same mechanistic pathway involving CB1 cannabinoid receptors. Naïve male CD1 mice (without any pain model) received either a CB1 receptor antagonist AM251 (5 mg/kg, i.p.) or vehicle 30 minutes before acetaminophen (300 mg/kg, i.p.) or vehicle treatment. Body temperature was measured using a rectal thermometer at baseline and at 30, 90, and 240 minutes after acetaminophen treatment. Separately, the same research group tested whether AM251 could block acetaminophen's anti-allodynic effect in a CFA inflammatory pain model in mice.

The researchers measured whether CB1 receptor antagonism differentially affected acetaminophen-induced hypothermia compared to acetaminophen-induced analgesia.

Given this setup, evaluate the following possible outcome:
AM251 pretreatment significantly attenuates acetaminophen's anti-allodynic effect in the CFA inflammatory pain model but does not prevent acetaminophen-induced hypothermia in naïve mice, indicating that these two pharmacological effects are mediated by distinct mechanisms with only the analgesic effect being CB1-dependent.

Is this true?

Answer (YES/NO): YES